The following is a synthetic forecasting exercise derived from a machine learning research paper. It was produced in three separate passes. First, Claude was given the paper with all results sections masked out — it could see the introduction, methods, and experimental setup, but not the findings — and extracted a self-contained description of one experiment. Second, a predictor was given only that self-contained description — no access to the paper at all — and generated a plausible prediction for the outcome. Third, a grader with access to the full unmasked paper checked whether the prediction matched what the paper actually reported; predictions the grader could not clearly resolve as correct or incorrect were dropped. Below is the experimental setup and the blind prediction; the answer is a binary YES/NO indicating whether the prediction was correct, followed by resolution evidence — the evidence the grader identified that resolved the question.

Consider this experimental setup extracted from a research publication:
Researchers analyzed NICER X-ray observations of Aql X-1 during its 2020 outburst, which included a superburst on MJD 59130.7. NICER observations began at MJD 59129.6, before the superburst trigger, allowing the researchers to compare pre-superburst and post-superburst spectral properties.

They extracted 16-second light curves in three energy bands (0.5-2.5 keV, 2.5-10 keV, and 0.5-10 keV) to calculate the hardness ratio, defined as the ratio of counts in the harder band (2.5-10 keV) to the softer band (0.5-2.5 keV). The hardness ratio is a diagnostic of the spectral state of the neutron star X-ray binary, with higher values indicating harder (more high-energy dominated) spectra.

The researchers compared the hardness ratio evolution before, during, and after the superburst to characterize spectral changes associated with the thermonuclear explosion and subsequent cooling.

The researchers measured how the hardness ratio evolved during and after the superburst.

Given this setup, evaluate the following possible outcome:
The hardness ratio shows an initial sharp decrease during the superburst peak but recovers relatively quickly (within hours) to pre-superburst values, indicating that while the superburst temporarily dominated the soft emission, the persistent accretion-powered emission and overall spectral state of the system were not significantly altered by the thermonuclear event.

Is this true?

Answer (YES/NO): NO